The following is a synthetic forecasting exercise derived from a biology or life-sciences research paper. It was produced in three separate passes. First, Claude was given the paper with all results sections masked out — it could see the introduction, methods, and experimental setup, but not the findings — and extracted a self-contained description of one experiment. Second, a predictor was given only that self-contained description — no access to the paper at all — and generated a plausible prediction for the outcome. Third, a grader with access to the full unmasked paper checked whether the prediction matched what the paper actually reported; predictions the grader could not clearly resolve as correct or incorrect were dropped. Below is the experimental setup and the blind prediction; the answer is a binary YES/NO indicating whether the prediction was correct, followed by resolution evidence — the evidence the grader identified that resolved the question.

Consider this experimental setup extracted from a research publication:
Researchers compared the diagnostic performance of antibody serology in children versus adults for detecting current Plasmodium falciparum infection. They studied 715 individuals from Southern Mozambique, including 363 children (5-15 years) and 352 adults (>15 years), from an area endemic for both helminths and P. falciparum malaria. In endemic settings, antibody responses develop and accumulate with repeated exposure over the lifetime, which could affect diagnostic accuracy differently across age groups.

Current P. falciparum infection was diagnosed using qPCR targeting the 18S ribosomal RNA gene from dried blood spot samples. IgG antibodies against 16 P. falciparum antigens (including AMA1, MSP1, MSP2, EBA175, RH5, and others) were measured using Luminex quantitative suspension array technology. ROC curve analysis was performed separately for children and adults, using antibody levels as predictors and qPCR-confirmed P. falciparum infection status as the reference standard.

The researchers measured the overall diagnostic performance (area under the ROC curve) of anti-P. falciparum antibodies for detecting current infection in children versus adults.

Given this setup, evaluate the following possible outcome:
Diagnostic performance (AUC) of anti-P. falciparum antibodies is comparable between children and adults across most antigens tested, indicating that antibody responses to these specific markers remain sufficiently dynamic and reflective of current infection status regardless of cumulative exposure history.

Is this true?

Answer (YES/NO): NO